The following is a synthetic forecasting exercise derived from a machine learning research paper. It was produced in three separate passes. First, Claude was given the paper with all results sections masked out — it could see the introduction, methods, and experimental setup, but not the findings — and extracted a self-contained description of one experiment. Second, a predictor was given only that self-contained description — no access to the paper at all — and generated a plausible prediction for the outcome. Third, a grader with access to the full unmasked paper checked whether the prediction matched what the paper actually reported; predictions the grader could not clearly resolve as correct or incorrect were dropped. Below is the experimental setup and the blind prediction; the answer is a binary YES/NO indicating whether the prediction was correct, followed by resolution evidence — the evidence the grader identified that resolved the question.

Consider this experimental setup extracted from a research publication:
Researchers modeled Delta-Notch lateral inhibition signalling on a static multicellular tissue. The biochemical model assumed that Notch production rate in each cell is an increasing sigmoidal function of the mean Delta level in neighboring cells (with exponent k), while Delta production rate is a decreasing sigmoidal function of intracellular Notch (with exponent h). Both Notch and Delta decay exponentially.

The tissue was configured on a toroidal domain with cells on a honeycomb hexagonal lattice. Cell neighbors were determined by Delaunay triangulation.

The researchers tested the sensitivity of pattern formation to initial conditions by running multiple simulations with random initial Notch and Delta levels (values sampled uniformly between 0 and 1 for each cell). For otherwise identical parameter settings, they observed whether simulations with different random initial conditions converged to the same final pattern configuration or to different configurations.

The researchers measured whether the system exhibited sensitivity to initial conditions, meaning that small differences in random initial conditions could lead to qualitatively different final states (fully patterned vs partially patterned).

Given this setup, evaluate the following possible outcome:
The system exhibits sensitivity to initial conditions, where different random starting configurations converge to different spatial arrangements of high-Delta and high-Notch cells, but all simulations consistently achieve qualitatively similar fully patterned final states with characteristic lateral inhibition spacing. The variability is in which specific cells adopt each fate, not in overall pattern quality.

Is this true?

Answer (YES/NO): NO